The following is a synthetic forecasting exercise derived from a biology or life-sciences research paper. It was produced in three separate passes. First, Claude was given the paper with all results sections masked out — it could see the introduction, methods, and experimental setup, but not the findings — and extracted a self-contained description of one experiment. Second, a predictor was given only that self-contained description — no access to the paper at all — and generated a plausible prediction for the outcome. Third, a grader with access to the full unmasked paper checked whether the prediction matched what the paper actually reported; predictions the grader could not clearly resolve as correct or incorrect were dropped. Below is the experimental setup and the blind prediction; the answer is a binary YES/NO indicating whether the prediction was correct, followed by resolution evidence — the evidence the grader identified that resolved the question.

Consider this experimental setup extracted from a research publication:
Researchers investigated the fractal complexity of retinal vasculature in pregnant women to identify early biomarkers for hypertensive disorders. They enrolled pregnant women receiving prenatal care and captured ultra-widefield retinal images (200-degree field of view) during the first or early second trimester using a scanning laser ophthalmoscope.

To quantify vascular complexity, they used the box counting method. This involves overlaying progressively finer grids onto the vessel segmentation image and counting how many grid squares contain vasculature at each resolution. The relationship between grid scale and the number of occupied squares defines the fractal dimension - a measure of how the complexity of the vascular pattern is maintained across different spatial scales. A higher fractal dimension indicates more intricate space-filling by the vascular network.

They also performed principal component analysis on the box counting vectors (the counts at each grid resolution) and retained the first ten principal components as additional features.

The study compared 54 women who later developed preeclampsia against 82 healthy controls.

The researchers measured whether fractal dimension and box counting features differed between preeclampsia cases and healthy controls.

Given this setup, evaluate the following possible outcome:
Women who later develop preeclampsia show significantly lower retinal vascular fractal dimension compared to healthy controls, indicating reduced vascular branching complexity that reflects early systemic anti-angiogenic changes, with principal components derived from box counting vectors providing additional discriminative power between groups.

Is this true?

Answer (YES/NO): YES